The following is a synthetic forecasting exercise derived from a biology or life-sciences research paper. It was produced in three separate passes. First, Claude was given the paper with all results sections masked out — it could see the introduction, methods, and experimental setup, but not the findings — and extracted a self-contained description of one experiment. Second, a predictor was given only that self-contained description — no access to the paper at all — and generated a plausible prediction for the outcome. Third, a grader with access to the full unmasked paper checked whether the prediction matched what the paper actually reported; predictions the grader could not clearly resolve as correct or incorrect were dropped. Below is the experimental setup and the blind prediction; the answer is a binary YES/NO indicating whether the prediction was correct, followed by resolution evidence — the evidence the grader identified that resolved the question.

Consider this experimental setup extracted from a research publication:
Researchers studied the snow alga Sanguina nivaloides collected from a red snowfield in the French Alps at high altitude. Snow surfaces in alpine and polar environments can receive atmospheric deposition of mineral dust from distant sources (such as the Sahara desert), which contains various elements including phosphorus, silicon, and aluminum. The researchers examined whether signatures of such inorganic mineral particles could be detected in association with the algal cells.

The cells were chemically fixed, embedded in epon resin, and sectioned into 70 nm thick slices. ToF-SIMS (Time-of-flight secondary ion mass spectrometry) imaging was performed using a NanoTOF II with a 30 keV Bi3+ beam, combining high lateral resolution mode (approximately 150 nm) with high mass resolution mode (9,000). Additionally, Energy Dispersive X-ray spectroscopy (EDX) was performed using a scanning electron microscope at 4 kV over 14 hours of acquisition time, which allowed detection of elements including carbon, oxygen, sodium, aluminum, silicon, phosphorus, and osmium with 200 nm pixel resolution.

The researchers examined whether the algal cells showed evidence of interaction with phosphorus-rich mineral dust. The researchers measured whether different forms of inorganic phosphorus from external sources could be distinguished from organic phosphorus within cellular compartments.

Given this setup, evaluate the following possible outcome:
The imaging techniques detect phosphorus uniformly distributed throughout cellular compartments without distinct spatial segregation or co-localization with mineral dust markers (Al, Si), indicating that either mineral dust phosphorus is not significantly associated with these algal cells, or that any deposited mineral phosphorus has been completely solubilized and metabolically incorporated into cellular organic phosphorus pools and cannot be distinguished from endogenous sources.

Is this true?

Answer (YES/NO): NO